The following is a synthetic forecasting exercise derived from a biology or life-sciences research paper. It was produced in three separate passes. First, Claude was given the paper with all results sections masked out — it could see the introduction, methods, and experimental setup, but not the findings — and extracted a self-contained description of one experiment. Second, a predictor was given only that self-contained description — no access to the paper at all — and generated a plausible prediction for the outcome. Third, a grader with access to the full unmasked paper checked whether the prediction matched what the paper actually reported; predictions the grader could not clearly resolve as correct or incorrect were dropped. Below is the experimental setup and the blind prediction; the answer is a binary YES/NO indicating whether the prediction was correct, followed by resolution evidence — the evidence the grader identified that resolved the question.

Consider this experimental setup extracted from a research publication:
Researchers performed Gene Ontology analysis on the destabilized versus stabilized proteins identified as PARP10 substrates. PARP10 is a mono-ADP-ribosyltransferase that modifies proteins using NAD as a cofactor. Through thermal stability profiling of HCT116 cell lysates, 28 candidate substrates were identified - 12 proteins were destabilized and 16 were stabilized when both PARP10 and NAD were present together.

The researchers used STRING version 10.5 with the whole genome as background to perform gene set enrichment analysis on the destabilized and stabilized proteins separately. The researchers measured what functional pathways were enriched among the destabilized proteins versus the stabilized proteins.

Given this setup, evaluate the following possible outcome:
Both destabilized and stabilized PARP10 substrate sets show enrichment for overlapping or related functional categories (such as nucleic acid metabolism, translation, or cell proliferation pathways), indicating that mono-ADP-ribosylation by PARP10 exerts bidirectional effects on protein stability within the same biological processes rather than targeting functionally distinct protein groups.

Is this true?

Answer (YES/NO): NO